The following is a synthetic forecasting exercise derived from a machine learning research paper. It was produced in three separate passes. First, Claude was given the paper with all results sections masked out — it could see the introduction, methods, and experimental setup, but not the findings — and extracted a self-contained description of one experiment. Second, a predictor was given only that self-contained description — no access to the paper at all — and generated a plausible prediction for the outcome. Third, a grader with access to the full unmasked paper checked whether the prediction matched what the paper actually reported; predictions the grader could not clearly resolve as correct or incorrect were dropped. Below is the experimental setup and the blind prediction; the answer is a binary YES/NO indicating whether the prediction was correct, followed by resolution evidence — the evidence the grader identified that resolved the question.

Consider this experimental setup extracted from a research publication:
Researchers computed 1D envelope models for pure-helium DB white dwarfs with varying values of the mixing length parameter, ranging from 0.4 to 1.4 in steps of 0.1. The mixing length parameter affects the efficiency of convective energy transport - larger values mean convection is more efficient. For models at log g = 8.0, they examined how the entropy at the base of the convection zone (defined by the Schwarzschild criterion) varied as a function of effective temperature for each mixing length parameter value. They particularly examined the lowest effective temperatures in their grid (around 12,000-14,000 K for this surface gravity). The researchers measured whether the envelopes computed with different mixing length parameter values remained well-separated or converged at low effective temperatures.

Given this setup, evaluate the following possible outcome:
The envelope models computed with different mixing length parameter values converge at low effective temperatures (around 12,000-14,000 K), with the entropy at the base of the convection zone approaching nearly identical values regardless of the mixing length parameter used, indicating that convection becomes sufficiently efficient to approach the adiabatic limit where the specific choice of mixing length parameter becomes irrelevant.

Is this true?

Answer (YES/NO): YES